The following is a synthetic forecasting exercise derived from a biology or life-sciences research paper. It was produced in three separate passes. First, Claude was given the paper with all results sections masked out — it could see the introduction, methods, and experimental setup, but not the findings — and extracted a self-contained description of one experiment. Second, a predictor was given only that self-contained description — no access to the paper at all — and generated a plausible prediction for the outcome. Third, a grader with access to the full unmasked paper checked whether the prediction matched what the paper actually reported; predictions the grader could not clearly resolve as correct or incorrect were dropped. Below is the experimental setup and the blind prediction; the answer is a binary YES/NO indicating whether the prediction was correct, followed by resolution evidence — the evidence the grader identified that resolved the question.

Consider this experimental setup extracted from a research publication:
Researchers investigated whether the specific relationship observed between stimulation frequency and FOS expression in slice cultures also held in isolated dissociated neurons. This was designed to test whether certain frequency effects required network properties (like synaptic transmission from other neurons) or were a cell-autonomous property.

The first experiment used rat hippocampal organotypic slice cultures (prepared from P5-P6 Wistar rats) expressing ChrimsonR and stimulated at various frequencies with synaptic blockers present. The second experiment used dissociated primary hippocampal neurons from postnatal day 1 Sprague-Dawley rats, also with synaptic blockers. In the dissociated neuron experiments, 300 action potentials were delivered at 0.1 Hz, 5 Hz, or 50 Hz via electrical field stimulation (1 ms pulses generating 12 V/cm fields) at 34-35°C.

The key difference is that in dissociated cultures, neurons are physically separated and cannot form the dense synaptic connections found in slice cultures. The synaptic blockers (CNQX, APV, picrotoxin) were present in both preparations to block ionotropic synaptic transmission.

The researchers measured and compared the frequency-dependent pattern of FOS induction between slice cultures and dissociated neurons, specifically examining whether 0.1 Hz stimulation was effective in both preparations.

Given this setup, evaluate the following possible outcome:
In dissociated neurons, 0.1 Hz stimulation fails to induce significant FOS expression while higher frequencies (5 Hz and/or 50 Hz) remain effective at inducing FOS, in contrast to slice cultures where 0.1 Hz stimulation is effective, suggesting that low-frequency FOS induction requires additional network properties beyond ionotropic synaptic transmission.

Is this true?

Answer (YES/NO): NO